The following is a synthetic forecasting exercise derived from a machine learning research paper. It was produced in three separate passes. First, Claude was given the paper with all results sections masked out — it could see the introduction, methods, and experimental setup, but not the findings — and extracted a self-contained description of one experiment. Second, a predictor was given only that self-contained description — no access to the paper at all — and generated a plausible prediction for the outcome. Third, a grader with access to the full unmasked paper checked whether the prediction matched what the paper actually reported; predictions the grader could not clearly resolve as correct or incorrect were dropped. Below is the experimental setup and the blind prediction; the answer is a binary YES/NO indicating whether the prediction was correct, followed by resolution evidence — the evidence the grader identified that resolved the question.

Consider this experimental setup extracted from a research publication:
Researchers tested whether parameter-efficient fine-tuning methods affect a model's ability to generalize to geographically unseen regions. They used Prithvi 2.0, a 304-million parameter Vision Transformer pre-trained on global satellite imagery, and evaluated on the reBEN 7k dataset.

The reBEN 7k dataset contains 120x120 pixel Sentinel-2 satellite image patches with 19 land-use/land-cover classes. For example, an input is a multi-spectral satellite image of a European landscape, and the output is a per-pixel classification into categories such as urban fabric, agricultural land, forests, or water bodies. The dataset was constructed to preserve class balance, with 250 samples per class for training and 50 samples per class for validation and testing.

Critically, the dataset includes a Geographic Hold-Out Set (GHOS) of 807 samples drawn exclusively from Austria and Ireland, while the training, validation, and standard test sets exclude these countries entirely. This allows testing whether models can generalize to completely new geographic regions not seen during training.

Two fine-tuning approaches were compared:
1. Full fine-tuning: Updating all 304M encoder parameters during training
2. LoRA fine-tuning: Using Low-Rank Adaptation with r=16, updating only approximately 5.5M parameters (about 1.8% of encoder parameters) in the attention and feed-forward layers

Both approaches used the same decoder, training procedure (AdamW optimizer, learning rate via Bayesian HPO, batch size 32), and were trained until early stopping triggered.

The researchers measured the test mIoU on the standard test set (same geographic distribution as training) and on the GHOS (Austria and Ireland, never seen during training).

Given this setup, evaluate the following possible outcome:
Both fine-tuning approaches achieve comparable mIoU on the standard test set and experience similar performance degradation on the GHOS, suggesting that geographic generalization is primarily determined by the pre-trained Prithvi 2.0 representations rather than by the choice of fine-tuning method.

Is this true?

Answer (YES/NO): NO